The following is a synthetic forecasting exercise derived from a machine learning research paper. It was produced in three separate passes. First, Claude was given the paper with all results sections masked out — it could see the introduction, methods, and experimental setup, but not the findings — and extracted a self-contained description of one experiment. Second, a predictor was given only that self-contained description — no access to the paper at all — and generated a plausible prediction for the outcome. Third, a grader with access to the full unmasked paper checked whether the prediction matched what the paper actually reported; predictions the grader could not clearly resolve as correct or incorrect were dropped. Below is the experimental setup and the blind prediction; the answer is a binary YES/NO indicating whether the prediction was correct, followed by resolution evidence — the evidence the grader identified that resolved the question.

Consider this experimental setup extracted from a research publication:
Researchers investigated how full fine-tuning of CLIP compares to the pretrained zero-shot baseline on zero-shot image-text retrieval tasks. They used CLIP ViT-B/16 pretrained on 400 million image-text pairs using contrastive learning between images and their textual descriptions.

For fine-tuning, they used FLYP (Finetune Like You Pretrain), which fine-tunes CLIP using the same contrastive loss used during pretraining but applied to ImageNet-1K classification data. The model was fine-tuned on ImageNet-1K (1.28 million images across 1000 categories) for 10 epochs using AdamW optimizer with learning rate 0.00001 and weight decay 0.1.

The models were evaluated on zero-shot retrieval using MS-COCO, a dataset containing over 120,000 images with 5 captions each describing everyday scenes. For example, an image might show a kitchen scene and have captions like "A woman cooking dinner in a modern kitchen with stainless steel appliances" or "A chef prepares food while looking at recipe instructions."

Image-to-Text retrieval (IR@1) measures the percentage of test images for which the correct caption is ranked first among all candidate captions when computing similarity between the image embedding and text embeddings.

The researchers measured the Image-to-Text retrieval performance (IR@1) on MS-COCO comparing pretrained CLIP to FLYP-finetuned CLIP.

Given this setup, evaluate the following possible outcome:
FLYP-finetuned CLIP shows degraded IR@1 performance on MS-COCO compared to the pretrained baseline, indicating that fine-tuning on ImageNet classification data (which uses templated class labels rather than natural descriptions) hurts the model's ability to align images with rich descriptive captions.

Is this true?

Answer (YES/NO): YES